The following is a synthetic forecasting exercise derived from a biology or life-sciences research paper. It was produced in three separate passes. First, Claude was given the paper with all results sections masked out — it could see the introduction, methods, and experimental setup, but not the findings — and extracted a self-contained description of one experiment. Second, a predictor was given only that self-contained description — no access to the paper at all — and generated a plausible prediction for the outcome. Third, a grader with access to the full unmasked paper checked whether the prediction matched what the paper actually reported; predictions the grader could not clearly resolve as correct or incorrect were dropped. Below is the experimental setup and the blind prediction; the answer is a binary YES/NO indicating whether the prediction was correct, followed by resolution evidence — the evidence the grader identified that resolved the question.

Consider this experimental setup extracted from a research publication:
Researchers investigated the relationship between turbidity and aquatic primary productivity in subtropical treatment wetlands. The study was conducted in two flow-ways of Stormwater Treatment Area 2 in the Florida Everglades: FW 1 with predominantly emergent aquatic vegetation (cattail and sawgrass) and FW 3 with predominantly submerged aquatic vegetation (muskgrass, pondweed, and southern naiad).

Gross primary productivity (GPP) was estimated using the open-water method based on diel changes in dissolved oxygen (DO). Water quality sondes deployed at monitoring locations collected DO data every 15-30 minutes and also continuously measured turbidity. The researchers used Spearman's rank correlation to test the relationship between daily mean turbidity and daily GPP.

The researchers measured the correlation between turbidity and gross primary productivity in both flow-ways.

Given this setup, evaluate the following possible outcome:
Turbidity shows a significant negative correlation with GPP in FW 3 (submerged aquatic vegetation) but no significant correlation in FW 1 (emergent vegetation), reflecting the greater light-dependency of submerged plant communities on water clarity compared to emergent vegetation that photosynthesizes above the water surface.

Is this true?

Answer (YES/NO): NO